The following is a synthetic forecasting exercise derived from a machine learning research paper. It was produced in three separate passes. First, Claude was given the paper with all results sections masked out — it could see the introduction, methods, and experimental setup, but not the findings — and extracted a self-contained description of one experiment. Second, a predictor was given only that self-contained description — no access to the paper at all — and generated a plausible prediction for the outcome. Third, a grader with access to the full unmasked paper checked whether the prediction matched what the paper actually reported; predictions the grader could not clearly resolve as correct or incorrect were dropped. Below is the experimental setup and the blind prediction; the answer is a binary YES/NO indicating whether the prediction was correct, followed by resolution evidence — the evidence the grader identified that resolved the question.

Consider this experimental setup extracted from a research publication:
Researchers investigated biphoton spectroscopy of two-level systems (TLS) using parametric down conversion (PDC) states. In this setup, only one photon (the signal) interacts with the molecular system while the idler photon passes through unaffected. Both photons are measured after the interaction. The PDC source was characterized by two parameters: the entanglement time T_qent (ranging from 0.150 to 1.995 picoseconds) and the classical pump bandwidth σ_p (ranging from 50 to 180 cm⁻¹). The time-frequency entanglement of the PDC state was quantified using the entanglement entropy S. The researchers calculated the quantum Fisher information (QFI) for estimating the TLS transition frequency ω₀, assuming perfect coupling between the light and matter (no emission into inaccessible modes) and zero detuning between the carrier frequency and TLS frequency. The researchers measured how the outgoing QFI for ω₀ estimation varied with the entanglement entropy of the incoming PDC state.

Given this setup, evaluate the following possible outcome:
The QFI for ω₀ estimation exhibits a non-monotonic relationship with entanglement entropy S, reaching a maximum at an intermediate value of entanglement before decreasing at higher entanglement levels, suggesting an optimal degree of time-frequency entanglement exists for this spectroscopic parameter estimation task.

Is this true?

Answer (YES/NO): NO